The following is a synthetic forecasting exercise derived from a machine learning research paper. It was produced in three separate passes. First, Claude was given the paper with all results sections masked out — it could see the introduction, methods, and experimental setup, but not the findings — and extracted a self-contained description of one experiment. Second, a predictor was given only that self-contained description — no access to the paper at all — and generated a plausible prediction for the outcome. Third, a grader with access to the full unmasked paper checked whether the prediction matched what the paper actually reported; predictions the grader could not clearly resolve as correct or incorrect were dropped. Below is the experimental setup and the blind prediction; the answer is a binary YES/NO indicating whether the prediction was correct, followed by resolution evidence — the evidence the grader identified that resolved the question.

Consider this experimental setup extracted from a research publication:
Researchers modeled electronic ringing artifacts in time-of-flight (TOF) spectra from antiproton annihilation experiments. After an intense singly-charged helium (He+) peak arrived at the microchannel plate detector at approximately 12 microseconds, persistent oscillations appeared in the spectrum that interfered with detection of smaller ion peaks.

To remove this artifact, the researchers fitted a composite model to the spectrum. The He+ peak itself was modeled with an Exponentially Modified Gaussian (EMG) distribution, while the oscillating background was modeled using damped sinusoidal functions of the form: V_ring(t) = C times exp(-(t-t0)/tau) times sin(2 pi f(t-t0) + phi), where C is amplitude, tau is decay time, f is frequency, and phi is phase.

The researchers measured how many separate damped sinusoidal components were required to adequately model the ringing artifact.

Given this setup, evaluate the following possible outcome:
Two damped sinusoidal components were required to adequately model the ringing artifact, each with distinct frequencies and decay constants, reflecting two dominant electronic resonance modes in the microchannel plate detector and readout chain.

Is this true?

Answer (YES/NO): YES